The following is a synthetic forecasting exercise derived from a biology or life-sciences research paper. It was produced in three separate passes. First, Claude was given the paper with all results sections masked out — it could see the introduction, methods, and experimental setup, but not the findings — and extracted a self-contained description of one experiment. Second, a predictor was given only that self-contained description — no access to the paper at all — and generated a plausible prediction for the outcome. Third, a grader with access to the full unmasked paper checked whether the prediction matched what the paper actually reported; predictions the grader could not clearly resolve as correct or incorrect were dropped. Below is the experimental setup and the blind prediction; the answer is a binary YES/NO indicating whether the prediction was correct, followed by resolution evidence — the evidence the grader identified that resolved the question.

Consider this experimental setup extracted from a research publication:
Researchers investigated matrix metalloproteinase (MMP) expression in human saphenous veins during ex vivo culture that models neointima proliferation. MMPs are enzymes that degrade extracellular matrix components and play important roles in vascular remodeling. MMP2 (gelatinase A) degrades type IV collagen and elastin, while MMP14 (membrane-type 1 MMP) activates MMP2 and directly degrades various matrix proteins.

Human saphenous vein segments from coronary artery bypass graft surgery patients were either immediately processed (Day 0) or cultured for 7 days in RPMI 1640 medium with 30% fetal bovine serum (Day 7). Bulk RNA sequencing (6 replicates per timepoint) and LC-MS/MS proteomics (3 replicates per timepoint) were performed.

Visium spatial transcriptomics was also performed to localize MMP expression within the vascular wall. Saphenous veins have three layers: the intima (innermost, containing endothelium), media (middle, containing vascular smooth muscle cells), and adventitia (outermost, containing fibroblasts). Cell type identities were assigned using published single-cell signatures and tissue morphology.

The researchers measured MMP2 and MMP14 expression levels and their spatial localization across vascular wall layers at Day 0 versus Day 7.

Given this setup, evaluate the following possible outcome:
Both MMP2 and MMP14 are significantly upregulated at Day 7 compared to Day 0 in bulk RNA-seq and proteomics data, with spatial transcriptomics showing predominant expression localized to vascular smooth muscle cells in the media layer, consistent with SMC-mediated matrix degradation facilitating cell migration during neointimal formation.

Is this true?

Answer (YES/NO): NO